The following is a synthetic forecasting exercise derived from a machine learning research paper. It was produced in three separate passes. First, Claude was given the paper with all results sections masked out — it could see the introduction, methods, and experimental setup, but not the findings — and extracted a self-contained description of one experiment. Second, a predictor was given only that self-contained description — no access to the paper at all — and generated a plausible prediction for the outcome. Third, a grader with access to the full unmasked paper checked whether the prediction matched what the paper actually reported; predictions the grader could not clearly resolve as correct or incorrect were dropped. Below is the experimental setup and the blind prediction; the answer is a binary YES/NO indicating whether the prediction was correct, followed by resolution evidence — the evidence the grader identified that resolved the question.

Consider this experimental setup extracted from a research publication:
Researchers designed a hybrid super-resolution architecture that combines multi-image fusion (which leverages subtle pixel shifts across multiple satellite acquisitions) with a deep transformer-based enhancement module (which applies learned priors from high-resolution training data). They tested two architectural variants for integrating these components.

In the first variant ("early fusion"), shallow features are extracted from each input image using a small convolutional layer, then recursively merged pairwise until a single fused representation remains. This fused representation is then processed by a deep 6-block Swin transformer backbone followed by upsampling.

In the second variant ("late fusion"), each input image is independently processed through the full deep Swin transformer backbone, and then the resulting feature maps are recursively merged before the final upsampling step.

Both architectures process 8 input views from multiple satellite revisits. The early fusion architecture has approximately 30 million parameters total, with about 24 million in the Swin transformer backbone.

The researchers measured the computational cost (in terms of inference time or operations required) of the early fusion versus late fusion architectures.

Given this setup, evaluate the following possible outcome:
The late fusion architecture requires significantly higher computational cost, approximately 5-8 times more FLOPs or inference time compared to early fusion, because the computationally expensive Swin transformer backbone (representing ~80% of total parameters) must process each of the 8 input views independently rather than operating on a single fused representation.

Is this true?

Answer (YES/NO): YES